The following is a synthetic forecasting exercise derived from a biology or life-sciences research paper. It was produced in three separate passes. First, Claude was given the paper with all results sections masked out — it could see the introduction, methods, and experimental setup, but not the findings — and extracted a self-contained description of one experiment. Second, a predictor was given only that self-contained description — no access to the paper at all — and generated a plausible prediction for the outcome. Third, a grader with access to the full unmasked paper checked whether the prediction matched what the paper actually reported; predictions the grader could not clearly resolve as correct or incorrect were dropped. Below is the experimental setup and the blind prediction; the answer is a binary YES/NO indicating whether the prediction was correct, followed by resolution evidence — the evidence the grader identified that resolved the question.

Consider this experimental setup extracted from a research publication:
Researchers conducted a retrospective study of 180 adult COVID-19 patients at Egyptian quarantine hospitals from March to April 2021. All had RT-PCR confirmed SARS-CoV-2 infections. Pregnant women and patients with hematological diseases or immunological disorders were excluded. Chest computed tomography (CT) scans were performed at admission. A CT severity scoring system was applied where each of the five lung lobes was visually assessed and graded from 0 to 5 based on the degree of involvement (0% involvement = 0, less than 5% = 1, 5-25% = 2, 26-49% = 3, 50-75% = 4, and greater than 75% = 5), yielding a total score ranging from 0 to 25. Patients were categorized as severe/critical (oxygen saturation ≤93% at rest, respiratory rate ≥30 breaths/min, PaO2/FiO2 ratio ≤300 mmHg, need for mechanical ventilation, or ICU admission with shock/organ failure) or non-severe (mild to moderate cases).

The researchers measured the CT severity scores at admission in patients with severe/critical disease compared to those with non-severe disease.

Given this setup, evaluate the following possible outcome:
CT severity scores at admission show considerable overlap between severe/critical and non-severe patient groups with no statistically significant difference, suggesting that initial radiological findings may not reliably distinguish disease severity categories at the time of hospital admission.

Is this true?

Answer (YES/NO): NO